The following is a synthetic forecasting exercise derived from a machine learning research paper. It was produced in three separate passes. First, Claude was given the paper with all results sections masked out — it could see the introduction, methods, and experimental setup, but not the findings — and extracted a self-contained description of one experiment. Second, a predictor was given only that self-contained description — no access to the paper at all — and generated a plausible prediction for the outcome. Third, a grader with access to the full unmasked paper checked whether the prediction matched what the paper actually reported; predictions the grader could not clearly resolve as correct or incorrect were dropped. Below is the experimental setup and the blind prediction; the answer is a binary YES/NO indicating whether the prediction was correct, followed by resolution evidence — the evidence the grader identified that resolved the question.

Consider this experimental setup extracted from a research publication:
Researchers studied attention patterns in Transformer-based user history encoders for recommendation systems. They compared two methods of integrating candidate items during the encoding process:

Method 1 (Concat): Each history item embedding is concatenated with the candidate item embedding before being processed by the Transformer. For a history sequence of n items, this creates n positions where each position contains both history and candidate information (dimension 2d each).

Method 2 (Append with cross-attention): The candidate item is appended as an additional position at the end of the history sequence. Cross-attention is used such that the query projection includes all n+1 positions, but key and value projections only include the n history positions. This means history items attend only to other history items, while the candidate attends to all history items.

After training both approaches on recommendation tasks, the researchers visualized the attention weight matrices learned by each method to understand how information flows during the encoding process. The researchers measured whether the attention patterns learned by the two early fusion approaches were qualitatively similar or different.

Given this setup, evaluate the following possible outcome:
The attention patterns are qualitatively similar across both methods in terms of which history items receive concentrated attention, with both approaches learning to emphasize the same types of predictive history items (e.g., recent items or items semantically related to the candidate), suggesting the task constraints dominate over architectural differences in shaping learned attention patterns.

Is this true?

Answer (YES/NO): NO